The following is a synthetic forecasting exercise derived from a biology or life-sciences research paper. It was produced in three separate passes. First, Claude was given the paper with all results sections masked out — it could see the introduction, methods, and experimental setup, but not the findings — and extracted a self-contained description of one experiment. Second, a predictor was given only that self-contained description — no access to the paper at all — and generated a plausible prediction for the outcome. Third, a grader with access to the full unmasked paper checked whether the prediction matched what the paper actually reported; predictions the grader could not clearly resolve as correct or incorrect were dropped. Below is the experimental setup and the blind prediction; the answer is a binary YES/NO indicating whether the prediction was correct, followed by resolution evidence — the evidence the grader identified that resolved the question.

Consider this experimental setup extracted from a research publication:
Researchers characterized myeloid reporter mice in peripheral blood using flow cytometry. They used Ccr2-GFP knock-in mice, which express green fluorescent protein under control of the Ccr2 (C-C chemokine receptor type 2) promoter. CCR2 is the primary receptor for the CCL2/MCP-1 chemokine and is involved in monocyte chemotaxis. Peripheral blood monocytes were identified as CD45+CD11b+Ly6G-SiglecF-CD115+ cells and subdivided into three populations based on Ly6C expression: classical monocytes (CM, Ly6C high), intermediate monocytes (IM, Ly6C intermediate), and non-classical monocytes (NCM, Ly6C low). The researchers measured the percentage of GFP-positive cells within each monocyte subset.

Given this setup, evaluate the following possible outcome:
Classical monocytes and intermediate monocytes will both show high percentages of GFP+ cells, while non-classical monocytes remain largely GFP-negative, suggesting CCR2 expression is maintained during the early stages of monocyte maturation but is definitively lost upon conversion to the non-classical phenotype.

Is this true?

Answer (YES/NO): NO